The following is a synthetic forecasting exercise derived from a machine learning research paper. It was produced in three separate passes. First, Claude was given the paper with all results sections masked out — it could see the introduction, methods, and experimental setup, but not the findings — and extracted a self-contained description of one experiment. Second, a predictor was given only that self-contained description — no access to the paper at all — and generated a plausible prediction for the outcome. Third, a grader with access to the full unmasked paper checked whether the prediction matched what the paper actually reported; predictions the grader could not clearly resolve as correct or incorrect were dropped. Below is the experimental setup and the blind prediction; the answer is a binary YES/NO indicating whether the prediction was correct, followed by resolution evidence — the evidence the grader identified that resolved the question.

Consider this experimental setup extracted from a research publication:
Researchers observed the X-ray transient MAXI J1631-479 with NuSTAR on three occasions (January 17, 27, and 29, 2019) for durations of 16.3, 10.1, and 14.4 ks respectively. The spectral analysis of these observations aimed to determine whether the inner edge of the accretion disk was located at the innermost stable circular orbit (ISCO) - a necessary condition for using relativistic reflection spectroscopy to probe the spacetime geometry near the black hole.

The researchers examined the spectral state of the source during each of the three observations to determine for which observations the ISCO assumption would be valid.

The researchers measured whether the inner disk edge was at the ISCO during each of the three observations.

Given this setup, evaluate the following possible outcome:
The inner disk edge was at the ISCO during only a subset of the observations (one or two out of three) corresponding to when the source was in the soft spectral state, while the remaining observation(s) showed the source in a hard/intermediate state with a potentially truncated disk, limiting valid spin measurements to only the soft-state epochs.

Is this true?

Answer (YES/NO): YES